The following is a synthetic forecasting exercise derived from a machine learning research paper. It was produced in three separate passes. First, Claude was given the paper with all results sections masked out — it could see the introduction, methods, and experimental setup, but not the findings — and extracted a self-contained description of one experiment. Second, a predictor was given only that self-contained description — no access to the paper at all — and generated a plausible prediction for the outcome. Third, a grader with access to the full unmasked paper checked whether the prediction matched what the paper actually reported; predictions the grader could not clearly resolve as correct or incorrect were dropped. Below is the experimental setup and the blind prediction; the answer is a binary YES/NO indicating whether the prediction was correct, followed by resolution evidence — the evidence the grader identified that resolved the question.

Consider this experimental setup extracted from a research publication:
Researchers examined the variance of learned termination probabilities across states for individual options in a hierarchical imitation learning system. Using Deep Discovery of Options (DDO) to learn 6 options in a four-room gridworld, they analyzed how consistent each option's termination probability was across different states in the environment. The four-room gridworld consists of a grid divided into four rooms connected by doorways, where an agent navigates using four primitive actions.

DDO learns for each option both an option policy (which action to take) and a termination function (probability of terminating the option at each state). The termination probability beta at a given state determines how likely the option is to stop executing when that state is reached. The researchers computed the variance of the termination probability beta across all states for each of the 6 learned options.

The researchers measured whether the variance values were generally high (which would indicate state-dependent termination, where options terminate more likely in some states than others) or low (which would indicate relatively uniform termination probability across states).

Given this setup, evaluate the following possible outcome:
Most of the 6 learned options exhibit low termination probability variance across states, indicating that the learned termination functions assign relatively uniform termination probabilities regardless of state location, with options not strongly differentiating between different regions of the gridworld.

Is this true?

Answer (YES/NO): YES